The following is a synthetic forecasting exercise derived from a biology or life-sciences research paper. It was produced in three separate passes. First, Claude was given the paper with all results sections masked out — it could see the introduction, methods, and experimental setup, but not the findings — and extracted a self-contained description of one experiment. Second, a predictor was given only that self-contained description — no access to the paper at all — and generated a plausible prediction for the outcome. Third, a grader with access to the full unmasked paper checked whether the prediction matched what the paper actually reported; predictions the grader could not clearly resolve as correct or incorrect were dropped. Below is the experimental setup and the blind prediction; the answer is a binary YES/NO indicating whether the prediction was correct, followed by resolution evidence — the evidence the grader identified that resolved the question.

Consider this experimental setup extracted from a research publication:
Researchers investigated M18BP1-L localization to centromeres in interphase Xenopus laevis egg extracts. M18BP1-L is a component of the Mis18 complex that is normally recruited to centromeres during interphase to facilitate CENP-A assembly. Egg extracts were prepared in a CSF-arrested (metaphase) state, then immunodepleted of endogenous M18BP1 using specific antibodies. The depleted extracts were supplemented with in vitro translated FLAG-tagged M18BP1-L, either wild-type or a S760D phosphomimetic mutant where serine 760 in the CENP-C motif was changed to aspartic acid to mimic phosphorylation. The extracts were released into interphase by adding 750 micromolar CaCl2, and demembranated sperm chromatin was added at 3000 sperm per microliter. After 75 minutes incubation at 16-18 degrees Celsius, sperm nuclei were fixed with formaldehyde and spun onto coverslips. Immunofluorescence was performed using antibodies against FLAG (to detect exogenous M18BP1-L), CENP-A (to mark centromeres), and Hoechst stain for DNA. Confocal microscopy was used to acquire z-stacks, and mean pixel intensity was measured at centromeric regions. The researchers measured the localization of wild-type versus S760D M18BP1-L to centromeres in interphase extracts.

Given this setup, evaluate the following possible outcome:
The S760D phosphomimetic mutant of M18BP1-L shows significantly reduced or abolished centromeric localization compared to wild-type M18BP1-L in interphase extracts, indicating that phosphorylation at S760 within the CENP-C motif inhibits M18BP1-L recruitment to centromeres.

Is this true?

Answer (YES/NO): YES